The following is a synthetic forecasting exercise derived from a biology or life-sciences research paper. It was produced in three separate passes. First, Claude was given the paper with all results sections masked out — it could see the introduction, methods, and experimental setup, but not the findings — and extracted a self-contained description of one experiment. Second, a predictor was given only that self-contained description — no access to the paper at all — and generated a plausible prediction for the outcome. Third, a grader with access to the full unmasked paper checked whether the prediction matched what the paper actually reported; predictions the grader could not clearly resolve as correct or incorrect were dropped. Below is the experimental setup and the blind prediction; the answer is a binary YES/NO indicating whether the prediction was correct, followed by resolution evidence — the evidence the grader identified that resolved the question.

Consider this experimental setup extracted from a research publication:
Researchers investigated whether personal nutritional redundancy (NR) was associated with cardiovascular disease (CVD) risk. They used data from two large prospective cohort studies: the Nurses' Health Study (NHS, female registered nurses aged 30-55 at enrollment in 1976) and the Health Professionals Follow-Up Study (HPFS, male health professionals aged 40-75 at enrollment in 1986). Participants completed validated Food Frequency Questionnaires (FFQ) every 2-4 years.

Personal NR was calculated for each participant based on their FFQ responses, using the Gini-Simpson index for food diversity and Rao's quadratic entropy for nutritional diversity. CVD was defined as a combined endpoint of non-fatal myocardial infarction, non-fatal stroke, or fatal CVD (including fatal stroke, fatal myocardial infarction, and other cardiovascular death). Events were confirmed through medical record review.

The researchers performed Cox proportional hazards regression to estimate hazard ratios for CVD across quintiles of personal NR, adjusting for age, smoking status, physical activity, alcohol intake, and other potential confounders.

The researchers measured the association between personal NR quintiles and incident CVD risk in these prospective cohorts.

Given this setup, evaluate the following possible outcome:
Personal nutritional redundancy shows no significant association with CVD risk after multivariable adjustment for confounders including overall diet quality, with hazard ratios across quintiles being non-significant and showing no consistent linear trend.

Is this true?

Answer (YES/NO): NO